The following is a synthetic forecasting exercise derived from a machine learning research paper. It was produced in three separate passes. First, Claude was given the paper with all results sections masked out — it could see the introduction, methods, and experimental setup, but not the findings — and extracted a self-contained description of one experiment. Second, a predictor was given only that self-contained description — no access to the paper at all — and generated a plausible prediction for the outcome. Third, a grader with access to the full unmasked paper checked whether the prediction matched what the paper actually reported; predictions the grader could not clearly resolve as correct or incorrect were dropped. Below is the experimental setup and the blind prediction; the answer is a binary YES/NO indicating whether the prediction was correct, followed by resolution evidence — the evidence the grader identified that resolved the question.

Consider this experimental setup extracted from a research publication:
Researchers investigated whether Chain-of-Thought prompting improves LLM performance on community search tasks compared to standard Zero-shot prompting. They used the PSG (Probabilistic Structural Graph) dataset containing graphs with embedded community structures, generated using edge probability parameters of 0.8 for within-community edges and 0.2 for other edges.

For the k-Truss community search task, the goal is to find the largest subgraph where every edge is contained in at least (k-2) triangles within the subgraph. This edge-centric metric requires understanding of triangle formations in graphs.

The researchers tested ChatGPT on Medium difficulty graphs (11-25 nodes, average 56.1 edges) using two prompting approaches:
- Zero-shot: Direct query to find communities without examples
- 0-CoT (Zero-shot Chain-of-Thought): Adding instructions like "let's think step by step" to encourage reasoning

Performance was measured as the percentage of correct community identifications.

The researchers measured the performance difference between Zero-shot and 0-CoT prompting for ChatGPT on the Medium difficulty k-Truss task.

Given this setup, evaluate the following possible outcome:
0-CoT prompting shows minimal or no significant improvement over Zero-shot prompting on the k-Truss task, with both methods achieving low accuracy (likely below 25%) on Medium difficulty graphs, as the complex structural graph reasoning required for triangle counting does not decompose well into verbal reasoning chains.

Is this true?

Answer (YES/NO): NO